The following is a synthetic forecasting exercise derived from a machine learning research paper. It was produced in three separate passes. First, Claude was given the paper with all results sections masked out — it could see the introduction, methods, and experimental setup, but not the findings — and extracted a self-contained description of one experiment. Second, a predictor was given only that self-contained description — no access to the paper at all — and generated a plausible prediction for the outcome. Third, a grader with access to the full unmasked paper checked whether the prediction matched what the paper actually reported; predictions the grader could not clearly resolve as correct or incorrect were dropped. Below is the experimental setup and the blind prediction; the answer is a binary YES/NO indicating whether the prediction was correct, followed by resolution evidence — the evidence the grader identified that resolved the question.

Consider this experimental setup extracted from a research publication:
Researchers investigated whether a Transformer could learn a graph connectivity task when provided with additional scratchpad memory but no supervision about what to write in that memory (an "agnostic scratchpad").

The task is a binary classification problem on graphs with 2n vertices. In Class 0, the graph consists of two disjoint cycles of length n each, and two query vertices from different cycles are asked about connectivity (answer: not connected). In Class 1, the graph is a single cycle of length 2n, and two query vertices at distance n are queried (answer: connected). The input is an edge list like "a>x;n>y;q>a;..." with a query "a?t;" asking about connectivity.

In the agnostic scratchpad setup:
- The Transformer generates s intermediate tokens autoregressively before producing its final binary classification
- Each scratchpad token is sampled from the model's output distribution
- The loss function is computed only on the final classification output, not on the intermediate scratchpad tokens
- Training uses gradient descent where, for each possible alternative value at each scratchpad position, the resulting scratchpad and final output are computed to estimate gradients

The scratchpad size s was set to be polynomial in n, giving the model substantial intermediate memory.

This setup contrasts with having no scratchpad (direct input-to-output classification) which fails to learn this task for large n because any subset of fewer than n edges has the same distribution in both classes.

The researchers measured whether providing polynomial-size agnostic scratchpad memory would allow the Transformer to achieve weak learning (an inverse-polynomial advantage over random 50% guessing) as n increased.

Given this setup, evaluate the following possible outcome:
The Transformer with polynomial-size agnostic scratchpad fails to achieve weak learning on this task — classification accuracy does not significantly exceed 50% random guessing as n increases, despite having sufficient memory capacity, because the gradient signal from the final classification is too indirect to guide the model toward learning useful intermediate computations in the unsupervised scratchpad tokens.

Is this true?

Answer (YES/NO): YES